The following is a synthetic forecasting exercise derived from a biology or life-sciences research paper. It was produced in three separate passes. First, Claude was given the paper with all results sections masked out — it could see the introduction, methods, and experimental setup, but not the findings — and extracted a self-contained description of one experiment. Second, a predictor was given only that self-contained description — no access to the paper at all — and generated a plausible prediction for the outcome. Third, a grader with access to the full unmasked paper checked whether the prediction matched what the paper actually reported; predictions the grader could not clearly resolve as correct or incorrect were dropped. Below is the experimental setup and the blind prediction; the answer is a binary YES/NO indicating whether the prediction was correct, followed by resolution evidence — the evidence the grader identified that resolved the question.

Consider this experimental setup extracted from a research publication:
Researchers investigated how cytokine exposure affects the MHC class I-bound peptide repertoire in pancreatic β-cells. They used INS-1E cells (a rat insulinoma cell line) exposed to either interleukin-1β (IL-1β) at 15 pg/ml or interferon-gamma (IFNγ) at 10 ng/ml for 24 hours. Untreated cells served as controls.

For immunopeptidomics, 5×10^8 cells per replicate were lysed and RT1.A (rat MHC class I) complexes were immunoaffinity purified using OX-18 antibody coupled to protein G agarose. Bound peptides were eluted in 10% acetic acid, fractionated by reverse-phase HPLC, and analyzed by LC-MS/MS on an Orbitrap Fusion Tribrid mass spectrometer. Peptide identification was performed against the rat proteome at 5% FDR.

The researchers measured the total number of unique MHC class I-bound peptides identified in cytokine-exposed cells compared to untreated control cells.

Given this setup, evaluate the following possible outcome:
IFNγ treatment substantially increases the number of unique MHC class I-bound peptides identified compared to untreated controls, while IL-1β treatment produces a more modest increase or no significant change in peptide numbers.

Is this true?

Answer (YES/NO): YES